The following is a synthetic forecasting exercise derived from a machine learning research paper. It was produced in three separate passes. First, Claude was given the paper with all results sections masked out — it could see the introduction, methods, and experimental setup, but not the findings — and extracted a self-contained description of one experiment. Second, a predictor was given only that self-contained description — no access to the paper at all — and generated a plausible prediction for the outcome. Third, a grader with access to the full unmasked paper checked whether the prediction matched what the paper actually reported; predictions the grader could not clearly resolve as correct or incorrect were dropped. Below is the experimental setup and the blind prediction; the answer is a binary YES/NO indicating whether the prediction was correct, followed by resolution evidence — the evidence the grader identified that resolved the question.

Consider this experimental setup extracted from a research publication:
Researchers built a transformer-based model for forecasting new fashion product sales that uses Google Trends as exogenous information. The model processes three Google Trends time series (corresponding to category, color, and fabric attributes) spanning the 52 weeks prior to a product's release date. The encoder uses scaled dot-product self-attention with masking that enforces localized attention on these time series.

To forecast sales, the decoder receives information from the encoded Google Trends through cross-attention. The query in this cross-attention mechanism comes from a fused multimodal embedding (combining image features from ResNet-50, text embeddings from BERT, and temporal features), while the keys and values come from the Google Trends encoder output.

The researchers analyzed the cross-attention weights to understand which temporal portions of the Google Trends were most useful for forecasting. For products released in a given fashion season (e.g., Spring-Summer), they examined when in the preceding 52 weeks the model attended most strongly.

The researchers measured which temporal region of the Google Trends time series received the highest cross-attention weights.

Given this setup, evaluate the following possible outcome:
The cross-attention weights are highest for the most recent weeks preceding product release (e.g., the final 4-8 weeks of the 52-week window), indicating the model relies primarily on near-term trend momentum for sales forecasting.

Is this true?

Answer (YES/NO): NO